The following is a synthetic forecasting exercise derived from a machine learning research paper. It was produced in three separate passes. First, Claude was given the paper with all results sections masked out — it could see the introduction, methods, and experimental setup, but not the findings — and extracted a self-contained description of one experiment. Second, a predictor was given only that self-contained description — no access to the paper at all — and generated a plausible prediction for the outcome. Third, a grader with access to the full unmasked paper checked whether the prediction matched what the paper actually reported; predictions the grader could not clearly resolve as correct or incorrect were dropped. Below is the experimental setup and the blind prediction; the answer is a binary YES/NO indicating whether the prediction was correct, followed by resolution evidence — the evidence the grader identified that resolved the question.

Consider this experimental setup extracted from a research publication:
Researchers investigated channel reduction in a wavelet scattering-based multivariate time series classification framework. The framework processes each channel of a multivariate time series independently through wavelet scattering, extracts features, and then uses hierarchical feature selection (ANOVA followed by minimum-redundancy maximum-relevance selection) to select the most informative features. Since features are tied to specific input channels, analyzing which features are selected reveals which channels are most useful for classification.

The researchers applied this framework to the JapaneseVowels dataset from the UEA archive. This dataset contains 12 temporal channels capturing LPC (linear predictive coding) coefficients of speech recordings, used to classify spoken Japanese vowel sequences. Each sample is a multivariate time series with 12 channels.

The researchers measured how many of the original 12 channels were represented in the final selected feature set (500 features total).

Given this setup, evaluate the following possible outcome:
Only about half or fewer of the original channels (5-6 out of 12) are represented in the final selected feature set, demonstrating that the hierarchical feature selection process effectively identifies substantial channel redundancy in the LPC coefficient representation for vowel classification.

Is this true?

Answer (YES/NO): NO